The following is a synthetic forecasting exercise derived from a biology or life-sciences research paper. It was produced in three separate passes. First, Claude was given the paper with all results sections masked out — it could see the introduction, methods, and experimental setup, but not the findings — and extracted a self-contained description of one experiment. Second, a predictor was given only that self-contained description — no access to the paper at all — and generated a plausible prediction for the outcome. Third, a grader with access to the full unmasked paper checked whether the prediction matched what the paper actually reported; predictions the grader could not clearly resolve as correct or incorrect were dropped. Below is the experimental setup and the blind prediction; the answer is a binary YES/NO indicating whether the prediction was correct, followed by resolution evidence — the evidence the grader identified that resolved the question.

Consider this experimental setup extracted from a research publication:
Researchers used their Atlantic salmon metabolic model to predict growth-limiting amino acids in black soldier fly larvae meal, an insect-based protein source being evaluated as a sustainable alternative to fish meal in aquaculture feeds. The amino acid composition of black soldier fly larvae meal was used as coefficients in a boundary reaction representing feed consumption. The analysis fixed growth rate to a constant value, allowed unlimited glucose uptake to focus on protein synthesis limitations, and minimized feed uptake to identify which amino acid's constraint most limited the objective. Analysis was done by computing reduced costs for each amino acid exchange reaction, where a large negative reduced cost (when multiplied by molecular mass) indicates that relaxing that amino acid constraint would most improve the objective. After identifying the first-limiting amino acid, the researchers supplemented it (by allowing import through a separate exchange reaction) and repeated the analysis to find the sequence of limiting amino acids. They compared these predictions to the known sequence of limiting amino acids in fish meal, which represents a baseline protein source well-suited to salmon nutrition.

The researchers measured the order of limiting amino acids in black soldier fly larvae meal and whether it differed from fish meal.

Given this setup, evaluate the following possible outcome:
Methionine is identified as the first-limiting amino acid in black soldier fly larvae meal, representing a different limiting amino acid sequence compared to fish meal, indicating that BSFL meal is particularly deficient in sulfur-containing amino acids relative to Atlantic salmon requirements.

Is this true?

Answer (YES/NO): NO